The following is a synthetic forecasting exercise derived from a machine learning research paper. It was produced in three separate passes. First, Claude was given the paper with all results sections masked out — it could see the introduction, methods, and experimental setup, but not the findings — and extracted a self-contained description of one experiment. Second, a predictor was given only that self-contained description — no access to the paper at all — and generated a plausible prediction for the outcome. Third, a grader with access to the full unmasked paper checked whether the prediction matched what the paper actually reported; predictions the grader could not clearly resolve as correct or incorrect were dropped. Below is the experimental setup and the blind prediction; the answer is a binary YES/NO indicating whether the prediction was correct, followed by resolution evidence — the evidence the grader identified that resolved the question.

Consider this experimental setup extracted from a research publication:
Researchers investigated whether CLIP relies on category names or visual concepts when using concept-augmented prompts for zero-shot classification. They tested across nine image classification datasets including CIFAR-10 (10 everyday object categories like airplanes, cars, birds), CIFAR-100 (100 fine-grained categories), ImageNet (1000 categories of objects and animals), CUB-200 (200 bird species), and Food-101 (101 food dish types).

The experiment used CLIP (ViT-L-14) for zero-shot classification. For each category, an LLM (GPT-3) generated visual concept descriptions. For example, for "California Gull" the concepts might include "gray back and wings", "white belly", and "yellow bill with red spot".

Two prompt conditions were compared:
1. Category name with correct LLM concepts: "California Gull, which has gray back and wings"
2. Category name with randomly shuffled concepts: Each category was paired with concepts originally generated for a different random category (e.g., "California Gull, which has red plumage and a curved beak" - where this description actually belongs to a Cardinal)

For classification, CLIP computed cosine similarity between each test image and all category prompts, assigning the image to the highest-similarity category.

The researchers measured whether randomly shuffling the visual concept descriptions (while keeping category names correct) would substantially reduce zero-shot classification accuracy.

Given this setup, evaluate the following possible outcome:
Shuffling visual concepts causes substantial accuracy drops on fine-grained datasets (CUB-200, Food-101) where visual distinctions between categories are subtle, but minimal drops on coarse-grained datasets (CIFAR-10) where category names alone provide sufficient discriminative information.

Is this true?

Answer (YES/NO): NO